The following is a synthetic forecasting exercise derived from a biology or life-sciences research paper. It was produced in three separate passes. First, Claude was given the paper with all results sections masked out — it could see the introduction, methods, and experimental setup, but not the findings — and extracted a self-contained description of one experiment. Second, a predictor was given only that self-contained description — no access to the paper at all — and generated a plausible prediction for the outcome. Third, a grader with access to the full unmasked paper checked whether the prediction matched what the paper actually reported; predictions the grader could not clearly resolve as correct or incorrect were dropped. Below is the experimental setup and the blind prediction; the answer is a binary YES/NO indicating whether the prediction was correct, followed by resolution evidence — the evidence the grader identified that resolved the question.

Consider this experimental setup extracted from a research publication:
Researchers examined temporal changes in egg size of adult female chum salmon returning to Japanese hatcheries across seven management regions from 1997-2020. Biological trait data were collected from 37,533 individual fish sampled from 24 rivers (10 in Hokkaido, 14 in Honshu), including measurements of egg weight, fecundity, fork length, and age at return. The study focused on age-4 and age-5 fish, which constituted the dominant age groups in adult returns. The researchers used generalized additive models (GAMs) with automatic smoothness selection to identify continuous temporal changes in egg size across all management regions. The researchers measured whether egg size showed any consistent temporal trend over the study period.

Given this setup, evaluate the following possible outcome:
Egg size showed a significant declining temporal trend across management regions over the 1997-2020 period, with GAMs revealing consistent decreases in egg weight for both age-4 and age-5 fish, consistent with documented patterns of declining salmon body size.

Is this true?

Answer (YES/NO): NO